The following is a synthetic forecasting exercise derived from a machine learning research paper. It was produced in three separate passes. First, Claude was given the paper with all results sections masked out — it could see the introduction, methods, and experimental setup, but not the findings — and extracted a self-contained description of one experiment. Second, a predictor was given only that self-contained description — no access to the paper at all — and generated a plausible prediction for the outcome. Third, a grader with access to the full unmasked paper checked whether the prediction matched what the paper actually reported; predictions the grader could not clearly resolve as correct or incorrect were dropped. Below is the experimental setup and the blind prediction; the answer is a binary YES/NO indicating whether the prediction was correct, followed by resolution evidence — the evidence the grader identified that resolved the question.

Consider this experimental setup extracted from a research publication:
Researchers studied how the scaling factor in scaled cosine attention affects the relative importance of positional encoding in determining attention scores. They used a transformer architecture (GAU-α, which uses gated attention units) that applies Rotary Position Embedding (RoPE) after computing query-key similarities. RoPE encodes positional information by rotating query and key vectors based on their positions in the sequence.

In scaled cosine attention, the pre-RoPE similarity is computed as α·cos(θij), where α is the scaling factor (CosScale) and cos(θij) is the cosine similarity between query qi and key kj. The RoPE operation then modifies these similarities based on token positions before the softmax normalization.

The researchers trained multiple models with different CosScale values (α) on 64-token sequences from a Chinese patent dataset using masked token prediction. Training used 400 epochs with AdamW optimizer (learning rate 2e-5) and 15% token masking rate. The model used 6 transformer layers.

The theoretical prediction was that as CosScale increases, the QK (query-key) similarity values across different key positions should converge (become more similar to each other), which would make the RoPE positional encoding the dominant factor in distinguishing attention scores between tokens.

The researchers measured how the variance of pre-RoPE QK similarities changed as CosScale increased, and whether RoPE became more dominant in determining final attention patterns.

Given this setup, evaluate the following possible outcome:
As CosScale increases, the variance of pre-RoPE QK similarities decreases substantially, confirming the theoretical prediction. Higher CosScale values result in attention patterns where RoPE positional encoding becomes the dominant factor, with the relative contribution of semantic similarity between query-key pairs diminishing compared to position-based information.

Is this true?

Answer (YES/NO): YES